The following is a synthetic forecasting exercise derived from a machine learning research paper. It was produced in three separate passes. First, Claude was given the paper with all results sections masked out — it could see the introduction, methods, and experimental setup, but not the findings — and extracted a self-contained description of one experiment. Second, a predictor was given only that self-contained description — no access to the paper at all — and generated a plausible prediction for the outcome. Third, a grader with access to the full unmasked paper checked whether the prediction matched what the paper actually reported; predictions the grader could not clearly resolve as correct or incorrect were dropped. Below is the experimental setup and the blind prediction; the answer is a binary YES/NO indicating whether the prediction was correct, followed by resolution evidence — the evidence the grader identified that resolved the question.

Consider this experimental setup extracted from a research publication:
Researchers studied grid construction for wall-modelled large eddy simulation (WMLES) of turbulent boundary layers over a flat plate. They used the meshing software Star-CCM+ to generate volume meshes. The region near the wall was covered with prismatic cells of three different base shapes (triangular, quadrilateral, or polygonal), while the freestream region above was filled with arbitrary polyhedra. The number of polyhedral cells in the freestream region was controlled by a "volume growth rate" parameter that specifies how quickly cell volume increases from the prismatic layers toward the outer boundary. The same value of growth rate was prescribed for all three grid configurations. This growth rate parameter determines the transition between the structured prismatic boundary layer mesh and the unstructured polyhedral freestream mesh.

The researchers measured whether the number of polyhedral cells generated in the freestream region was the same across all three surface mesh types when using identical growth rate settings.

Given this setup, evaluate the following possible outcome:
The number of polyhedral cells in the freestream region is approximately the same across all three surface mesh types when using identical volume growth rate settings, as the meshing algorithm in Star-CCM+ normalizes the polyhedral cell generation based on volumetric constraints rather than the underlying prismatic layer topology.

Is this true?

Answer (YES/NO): NO